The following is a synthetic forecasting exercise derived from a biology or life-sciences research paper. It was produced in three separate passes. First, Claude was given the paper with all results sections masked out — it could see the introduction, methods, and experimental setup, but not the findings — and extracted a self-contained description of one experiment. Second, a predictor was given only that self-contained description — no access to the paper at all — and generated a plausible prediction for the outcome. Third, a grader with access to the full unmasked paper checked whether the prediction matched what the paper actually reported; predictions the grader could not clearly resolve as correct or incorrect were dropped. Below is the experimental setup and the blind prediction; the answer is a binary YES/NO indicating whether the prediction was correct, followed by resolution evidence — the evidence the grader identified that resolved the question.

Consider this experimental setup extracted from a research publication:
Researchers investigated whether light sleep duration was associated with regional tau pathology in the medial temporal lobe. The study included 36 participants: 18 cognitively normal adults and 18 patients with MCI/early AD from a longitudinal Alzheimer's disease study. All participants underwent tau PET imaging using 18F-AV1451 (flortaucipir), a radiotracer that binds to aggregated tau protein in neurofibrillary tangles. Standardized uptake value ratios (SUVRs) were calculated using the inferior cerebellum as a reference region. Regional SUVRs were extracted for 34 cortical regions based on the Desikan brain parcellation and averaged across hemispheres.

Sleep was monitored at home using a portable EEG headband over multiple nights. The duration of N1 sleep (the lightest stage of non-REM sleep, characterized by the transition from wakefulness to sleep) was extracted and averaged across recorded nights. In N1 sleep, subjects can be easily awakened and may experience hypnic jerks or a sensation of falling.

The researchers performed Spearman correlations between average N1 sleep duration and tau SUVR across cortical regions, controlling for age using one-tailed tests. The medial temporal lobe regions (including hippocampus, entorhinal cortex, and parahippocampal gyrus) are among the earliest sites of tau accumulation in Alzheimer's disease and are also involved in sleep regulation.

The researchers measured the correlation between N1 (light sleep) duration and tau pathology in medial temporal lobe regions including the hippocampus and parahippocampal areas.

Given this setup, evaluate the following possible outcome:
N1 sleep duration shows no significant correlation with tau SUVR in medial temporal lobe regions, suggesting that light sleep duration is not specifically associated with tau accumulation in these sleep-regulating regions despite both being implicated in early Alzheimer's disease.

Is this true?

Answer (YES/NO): NO